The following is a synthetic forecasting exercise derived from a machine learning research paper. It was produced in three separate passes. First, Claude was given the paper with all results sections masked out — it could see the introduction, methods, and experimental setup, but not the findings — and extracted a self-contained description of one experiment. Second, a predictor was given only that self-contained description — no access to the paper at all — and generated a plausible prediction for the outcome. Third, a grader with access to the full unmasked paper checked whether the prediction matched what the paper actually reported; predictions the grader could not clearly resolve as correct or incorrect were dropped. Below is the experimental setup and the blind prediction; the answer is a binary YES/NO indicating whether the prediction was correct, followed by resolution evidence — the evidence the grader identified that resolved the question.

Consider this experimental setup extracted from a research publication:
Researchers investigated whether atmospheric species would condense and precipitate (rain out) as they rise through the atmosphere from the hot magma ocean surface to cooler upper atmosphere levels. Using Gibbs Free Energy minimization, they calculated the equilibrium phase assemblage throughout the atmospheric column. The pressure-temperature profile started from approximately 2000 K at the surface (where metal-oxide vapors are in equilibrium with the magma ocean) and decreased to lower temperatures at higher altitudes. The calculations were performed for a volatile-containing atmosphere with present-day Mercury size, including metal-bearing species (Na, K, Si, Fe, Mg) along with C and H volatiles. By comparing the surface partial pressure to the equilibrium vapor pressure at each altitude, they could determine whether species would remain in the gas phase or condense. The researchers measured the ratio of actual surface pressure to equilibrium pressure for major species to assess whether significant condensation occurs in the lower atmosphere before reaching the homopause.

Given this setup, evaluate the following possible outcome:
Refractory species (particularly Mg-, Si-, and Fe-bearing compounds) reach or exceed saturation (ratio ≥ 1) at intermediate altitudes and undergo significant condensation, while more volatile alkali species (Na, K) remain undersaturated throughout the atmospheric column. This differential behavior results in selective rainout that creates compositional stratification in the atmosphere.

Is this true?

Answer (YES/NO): YES